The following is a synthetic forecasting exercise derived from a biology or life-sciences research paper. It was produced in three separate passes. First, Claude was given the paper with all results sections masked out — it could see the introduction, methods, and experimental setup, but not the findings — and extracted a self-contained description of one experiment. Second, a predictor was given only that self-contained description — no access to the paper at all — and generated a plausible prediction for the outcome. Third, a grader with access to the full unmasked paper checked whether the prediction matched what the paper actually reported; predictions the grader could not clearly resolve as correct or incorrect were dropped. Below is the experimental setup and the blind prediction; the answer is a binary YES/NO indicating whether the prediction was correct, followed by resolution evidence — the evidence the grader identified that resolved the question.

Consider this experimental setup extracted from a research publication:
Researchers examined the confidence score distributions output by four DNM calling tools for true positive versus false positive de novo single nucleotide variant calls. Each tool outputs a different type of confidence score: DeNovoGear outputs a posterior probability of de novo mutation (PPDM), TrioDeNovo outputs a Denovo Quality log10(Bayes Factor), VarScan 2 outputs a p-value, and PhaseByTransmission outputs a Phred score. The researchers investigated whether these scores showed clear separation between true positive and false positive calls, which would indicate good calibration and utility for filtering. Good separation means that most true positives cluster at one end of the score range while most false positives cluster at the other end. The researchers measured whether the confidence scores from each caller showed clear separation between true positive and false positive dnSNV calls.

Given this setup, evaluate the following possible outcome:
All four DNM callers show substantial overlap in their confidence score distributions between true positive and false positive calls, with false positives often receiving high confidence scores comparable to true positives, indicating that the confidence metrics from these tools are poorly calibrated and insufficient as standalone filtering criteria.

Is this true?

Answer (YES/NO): NO